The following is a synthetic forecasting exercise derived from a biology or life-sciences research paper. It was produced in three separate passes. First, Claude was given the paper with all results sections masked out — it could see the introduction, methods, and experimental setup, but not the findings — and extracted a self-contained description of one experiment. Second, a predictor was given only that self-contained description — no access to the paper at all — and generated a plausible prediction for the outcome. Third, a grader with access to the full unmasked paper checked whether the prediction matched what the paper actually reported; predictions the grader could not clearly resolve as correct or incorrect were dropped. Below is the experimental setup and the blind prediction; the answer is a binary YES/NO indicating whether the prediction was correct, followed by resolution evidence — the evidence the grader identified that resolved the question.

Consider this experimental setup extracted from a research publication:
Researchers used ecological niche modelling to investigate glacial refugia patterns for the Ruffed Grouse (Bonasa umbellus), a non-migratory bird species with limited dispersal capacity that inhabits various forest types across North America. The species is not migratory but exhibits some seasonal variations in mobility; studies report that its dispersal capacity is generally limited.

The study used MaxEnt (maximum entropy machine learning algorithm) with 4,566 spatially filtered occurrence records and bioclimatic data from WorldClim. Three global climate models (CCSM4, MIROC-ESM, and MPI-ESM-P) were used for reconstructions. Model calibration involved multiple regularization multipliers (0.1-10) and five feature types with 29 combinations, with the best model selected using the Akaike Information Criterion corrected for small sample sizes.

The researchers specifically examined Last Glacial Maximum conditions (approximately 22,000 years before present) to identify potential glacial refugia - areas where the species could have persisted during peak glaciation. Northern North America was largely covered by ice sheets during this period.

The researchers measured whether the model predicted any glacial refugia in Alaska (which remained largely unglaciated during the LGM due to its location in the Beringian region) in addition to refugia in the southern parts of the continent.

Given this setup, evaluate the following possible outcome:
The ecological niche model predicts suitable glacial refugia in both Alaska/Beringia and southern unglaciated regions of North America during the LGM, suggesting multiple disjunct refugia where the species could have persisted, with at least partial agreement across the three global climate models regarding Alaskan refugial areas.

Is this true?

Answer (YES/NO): YES